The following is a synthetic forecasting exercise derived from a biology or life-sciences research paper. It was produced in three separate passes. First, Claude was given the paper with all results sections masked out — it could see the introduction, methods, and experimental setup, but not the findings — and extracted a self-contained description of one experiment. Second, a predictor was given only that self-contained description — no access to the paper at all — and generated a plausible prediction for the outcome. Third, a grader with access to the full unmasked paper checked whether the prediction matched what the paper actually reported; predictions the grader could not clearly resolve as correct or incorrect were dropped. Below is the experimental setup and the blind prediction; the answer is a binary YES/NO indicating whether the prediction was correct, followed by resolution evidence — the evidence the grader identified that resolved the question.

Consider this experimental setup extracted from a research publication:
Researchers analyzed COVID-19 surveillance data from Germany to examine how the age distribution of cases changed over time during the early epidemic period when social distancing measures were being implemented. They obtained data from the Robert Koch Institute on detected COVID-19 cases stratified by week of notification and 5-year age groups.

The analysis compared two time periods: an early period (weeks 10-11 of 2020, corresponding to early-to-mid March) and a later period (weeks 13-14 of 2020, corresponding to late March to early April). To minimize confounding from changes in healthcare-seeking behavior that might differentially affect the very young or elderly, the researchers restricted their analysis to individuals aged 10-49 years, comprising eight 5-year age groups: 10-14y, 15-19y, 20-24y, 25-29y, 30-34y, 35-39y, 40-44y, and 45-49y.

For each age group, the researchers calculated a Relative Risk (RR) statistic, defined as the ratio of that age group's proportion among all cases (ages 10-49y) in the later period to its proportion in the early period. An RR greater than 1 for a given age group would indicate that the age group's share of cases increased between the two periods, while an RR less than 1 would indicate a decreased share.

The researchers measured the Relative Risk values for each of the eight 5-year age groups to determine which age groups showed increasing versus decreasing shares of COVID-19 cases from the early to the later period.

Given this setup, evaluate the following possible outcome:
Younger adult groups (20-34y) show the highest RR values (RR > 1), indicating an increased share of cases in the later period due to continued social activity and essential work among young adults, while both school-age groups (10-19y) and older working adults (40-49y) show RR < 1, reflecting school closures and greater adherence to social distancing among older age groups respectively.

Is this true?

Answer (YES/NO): NO